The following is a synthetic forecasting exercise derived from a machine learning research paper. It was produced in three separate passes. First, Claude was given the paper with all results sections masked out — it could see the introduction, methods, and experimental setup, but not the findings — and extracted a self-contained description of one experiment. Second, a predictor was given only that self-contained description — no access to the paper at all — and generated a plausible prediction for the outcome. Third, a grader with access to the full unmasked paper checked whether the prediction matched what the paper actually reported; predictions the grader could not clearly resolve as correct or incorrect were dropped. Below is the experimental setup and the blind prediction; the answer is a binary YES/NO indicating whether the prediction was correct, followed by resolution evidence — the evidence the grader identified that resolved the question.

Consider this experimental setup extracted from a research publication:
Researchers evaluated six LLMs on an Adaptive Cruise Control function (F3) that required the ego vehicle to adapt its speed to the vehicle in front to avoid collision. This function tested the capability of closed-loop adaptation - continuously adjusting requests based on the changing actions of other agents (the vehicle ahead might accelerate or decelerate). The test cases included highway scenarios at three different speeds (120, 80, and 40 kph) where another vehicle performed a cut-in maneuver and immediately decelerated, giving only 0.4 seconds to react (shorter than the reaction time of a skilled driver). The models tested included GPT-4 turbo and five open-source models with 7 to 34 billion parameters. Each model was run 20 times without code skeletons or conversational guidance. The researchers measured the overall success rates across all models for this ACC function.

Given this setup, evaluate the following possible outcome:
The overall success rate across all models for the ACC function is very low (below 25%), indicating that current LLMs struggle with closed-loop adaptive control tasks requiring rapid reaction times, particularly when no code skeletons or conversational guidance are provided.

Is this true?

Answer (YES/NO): YES